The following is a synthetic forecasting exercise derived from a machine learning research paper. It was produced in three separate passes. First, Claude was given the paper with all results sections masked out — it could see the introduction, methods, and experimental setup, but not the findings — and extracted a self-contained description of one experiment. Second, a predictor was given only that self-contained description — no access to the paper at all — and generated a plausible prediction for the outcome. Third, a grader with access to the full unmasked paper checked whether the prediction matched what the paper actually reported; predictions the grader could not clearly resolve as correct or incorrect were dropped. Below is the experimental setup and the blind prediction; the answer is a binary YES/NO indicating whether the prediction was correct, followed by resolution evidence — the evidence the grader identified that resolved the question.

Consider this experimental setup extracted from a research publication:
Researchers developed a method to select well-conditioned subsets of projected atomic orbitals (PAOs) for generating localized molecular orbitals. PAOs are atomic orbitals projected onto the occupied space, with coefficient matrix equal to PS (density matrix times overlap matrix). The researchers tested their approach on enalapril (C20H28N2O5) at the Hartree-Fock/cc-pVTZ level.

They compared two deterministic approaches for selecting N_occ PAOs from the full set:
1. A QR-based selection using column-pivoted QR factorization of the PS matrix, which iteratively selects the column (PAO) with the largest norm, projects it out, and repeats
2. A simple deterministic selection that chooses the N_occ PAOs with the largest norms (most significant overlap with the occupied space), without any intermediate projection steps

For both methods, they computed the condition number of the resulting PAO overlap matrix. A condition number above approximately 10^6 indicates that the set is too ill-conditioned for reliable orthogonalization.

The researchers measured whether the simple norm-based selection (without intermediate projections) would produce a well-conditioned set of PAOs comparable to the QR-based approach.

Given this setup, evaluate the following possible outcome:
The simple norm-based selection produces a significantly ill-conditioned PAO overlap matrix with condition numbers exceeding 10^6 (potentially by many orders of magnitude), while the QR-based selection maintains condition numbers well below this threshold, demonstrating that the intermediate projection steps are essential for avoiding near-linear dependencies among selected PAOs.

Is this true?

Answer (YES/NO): YES